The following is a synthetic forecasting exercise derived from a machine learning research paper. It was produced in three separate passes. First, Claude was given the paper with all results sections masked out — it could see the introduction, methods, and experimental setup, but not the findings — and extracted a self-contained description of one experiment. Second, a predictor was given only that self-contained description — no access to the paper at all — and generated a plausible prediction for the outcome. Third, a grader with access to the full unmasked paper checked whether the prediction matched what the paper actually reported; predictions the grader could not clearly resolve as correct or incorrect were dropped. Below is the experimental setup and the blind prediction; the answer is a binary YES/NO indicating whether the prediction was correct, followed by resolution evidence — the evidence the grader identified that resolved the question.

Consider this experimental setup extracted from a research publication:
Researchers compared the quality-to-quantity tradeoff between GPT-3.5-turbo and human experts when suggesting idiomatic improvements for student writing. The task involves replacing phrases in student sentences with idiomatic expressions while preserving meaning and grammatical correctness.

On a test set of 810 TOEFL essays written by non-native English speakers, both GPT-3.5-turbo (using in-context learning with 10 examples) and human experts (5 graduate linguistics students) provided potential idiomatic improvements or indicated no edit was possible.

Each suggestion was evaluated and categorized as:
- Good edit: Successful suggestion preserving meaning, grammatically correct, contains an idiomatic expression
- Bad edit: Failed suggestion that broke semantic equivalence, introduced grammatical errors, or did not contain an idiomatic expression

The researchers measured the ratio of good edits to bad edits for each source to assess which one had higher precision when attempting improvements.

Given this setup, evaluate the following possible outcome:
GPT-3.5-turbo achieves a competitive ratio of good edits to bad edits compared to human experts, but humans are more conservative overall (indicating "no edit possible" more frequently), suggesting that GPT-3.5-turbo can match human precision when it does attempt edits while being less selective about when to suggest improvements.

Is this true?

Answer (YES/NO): NO